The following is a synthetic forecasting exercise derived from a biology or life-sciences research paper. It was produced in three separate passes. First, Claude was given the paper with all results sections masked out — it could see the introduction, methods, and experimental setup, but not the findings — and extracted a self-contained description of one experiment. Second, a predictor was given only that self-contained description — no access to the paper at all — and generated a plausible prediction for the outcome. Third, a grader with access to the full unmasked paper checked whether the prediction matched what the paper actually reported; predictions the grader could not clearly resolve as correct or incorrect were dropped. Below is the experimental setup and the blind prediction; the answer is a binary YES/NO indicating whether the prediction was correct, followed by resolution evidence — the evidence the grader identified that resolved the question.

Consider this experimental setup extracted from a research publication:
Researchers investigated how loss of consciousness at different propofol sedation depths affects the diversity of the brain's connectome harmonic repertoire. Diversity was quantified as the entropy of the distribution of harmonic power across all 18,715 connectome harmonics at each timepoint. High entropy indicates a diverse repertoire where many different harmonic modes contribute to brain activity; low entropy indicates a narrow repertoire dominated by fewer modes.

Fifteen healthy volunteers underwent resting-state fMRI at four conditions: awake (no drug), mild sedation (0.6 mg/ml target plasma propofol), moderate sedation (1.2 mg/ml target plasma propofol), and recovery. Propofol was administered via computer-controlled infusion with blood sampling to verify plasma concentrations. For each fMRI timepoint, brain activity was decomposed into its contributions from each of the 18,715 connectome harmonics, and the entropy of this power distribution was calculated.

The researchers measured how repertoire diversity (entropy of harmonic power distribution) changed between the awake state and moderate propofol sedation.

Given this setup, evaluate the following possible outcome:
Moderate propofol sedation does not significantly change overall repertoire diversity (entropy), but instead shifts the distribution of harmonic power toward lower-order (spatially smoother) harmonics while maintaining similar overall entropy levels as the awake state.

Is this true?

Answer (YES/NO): NO